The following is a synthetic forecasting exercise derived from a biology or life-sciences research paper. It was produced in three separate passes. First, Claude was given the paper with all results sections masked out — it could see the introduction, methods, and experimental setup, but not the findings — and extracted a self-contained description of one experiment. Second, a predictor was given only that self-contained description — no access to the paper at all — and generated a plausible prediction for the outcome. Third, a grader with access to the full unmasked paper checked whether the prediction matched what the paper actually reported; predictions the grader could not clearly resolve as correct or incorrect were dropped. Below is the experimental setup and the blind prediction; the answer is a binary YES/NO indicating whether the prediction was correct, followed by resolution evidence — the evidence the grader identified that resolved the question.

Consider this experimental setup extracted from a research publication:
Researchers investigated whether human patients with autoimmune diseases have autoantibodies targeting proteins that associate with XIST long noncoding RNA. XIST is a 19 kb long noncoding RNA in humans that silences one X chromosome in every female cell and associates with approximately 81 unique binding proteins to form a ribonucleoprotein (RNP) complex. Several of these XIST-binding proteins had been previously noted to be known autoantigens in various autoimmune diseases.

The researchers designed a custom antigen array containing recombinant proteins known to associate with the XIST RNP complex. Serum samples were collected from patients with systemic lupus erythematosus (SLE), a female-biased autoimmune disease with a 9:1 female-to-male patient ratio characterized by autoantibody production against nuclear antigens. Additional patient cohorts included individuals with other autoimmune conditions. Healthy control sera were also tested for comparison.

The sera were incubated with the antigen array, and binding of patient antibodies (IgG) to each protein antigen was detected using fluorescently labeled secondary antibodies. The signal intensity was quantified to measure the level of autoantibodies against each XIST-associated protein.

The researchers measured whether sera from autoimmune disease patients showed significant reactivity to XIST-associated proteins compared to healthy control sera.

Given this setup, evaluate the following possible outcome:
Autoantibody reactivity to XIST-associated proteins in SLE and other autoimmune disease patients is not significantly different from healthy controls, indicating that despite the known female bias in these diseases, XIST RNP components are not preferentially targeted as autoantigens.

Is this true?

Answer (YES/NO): NO